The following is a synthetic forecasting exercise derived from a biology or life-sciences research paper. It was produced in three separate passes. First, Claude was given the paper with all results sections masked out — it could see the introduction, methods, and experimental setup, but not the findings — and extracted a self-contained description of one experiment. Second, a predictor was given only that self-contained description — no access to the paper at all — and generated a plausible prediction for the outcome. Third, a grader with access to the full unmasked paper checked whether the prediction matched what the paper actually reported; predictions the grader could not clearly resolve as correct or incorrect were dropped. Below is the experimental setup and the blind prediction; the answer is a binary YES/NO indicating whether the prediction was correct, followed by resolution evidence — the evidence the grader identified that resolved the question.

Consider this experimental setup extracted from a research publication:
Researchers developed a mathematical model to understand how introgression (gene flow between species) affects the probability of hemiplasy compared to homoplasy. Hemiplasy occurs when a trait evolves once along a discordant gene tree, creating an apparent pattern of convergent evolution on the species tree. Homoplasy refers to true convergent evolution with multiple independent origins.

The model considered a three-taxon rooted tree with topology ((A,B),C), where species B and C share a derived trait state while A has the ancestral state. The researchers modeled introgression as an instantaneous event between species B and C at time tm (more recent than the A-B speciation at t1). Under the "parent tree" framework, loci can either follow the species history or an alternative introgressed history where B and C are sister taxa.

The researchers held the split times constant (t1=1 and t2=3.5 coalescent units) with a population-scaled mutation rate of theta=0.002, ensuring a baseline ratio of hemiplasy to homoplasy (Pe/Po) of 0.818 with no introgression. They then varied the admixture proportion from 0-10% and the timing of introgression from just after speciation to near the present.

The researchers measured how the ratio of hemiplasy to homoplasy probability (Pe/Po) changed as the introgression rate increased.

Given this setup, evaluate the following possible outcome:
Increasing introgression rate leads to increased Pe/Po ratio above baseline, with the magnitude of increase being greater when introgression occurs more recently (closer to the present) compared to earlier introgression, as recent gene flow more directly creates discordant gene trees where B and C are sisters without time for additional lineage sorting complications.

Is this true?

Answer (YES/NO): YES